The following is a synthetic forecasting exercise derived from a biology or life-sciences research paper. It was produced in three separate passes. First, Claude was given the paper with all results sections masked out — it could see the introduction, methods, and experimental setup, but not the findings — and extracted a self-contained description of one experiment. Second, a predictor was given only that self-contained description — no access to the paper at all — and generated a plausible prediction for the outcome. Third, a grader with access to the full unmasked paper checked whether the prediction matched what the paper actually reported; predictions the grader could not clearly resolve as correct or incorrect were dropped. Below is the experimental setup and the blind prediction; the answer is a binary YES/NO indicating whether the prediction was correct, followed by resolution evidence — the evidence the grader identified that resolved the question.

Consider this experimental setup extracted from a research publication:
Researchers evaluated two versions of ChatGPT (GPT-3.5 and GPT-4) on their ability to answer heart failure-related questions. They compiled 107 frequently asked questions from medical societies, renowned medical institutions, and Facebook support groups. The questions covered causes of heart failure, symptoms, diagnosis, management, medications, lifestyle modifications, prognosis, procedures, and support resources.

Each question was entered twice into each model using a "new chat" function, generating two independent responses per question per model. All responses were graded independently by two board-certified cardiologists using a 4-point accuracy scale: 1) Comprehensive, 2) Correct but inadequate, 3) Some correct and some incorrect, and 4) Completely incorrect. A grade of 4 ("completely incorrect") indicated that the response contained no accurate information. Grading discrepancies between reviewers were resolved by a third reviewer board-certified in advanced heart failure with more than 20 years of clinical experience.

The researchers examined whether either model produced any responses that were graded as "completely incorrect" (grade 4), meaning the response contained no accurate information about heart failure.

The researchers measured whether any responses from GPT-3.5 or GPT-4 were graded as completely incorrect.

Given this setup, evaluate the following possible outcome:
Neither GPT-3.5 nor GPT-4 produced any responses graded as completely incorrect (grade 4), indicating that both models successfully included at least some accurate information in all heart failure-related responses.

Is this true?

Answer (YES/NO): YES